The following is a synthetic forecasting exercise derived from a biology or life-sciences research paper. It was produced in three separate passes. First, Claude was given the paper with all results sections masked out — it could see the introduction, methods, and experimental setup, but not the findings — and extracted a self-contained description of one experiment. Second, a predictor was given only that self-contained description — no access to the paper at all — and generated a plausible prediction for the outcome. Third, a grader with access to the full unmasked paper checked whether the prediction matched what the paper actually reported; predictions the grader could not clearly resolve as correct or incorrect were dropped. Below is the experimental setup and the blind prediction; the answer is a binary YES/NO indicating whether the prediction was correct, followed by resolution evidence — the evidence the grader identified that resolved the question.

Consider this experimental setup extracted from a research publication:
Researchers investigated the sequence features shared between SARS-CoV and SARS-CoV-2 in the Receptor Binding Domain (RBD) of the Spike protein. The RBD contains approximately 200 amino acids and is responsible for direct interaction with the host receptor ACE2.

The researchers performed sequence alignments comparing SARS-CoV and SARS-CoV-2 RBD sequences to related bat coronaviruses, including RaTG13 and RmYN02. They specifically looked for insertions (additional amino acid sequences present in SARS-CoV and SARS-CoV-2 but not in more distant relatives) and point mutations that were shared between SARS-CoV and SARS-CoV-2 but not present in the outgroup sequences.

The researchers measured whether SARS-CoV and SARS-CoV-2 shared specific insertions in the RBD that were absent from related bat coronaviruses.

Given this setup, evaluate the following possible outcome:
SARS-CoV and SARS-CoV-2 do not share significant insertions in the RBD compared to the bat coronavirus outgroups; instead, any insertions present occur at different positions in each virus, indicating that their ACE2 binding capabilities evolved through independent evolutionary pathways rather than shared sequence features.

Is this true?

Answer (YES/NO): NO